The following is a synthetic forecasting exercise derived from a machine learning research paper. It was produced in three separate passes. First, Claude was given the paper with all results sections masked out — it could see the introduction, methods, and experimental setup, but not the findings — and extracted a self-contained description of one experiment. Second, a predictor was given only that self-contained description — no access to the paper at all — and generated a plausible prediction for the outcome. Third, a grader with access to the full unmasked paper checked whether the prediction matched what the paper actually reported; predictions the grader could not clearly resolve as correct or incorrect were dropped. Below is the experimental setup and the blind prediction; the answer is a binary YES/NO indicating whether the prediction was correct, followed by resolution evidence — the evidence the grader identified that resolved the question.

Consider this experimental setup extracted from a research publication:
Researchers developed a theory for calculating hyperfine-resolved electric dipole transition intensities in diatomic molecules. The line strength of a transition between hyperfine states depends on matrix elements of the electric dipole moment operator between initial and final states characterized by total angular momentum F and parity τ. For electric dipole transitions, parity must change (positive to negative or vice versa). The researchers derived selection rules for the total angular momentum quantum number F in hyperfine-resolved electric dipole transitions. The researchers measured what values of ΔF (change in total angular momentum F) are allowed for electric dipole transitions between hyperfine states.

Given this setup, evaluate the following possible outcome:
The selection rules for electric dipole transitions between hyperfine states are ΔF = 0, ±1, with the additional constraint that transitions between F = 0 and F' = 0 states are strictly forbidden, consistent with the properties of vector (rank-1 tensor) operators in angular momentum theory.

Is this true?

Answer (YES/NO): YES